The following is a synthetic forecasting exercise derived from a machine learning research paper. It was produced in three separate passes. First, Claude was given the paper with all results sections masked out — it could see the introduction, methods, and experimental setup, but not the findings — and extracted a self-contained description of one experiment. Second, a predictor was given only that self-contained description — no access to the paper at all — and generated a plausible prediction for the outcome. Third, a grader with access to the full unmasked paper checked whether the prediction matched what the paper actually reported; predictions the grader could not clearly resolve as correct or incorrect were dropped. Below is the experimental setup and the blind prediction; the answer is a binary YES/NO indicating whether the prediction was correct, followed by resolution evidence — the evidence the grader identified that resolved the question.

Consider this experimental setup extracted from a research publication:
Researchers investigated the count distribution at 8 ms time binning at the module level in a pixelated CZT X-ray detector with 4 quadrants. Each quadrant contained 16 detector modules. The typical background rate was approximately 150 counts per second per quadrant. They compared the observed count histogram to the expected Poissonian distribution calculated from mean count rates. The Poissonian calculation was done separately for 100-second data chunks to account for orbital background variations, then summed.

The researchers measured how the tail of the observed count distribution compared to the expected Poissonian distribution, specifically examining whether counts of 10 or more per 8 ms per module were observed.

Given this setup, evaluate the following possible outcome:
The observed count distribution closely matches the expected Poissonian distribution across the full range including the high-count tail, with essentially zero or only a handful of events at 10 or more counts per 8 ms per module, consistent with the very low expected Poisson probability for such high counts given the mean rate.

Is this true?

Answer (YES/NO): NO